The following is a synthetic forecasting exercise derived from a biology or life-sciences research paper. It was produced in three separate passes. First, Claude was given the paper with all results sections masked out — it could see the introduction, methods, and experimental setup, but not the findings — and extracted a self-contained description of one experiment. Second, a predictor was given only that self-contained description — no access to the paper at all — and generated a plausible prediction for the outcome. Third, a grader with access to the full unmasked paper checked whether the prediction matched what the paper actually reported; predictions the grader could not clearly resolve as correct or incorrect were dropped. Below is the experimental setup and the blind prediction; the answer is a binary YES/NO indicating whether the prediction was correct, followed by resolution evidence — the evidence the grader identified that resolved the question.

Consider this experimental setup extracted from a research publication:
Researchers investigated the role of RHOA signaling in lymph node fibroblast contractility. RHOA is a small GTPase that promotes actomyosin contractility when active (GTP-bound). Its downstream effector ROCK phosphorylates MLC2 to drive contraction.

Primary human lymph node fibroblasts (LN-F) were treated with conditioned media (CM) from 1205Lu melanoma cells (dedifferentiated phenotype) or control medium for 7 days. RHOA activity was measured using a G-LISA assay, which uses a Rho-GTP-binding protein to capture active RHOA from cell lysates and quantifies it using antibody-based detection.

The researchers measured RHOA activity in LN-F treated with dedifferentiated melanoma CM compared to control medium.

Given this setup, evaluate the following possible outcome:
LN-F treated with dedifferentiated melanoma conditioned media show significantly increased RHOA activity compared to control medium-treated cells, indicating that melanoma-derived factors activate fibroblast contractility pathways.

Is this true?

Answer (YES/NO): NO